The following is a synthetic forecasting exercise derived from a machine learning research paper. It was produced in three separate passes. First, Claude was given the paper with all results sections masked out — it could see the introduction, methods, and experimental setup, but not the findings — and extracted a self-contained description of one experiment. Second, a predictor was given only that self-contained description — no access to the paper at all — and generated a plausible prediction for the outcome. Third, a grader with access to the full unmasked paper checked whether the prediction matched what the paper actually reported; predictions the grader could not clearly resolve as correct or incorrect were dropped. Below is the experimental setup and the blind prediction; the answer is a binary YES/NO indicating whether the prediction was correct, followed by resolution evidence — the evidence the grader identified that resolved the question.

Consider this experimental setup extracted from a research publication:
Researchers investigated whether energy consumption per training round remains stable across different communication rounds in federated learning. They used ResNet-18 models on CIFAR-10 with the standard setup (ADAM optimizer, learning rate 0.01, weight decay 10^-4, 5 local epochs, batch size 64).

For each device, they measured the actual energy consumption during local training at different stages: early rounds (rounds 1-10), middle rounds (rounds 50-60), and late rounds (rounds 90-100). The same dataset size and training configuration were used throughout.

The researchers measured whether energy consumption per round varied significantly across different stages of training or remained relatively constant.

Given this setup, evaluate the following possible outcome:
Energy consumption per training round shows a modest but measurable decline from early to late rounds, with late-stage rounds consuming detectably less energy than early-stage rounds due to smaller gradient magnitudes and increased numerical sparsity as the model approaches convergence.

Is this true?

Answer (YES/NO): NO